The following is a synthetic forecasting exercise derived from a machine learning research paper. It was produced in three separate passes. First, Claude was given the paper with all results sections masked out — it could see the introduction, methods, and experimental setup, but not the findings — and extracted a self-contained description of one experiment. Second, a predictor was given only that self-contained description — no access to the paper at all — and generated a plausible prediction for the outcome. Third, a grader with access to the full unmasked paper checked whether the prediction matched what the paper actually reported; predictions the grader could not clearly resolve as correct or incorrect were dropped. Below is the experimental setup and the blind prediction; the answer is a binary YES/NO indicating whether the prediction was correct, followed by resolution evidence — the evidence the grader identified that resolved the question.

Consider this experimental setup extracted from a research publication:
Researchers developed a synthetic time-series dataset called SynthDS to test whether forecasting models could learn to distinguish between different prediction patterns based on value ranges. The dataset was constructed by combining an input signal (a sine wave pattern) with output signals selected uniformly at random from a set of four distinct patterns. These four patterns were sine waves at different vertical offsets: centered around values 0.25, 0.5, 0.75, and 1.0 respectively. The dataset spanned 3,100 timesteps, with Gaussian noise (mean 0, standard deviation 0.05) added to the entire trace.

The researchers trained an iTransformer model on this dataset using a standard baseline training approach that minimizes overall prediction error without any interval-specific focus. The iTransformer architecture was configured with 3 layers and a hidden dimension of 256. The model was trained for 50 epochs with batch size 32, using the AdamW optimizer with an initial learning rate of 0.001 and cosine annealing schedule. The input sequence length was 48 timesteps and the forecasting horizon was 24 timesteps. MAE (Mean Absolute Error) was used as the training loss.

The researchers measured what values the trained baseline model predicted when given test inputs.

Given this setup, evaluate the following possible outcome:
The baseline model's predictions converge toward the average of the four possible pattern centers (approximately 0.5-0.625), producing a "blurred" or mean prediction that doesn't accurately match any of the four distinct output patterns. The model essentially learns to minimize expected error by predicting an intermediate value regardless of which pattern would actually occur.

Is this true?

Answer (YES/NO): YES